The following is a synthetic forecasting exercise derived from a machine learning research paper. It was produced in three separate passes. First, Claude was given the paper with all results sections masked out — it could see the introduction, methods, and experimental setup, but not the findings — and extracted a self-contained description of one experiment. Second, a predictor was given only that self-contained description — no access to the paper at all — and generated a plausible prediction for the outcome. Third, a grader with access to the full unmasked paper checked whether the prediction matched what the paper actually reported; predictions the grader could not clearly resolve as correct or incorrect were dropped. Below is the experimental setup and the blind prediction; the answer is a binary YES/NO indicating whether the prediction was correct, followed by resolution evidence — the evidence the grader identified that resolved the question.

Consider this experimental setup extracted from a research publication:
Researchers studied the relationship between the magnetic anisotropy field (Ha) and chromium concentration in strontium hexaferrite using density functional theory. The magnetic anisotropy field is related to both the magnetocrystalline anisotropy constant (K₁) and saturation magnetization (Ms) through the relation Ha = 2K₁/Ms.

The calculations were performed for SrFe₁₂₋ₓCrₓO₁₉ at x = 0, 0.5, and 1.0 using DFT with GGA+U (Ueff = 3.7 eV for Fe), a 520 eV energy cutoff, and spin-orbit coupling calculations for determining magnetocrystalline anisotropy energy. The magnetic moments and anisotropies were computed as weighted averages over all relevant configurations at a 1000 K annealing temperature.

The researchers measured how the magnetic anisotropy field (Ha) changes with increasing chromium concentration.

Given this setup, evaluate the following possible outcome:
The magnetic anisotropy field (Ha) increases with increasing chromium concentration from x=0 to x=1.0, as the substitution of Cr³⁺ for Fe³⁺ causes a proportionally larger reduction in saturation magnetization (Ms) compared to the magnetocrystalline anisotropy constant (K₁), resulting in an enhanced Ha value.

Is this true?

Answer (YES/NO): YES